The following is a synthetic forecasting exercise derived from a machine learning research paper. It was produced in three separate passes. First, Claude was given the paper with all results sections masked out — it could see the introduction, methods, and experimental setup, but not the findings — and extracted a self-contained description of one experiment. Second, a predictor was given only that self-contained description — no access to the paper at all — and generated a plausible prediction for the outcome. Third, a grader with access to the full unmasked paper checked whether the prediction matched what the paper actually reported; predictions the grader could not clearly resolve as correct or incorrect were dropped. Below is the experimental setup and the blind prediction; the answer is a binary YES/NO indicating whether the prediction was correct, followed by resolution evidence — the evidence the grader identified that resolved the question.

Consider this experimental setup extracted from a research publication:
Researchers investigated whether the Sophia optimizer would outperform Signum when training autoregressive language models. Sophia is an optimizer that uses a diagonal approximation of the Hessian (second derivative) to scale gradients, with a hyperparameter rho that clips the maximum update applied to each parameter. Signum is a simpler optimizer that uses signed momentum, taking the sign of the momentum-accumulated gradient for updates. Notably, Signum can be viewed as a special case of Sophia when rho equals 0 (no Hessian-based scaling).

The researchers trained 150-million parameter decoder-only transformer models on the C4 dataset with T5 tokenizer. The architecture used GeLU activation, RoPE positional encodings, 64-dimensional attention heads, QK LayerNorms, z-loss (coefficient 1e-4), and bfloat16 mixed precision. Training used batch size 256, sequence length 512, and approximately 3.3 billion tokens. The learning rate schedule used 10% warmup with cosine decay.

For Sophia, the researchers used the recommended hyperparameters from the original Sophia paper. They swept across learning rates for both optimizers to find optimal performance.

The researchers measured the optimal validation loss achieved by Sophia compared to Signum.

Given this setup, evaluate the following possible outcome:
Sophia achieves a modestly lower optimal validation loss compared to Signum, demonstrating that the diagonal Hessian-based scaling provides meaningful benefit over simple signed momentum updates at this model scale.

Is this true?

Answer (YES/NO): NO